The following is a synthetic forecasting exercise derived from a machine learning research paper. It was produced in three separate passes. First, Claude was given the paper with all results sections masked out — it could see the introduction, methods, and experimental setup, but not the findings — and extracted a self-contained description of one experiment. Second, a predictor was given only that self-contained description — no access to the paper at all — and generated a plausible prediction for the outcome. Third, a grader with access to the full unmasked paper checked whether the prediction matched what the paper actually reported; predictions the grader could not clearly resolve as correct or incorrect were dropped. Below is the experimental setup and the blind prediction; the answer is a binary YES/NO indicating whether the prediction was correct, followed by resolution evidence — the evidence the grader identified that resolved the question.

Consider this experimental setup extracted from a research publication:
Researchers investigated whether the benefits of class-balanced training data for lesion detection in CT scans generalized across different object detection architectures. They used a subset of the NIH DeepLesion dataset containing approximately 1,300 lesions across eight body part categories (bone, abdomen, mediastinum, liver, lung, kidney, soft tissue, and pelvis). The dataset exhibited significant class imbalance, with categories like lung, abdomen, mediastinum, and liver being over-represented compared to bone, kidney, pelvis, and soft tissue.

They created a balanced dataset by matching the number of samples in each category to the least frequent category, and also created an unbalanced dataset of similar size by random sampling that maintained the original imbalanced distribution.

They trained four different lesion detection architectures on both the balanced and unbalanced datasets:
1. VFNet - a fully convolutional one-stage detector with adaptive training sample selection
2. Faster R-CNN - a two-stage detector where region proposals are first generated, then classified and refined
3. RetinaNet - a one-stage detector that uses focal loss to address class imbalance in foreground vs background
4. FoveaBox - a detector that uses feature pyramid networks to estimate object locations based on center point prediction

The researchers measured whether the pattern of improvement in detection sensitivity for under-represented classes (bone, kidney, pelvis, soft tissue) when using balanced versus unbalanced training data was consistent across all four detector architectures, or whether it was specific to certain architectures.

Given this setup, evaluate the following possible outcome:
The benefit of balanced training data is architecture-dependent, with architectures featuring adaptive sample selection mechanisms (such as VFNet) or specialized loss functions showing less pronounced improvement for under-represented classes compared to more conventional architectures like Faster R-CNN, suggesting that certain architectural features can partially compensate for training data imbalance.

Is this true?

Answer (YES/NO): NO